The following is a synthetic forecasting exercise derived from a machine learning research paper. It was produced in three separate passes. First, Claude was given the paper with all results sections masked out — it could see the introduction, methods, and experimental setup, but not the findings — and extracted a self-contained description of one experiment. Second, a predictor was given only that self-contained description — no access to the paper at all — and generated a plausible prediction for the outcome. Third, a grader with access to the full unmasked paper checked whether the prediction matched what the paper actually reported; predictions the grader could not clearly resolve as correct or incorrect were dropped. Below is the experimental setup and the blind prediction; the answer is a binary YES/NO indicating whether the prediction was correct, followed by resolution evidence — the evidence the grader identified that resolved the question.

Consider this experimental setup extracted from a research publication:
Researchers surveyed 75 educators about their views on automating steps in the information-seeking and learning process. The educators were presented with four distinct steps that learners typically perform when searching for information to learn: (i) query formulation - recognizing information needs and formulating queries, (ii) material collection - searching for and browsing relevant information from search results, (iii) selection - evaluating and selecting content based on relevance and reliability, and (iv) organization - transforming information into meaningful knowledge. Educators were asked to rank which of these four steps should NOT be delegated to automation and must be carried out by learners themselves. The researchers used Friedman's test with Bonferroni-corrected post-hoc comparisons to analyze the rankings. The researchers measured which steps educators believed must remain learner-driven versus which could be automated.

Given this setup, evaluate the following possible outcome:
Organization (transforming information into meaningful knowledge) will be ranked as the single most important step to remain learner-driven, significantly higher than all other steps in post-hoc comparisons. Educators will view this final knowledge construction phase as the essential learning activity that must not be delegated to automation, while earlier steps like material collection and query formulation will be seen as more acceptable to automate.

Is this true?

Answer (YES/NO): NO